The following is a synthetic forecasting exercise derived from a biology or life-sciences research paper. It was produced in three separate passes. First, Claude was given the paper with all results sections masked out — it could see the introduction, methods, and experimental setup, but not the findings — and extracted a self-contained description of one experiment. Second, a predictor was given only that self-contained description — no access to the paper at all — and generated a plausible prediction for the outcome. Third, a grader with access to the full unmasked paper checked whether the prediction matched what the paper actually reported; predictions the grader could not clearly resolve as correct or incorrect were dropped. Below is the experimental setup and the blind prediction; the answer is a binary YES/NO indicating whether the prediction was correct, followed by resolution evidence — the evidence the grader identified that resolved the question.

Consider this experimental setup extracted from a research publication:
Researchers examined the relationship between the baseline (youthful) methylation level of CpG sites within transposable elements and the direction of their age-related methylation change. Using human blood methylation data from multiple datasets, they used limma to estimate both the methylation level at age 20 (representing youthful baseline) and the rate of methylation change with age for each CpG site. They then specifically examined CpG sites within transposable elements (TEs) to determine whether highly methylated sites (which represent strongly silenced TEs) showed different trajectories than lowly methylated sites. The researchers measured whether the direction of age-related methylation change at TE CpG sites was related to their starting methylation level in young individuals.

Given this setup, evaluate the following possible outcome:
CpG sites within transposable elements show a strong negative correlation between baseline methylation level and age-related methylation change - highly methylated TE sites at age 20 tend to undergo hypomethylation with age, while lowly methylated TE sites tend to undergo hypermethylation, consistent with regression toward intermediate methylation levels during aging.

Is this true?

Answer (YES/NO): NO